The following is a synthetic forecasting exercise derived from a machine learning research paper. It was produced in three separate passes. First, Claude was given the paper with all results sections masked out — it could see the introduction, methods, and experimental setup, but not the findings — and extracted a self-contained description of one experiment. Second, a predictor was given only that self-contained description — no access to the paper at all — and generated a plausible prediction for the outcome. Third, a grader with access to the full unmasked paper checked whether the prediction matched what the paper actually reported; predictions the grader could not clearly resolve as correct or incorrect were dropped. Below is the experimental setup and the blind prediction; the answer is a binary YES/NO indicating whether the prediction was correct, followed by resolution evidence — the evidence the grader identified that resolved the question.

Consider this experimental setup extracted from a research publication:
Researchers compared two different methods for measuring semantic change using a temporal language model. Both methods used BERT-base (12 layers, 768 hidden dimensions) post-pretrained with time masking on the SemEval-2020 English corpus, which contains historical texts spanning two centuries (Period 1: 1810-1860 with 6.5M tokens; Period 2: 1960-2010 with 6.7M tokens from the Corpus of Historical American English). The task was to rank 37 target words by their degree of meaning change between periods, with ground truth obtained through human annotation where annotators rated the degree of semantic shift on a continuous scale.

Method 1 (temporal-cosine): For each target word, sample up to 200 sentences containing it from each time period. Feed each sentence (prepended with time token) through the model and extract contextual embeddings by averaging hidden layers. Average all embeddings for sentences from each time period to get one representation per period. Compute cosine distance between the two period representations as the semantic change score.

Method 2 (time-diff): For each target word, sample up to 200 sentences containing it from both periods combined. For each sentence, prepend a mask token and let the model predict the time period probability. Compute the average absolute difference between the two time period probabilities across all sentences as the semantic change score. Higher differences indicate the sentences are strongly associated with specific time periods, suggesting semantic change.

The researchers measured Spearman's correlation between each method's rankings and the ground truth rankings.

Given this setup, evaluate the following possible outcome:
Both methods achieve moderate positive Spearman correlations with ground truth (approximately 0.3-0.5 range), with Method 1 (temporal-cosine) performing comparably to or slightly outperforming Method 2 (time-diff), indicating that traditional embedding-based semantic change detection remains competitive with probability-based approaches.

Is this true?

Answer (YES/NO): YES